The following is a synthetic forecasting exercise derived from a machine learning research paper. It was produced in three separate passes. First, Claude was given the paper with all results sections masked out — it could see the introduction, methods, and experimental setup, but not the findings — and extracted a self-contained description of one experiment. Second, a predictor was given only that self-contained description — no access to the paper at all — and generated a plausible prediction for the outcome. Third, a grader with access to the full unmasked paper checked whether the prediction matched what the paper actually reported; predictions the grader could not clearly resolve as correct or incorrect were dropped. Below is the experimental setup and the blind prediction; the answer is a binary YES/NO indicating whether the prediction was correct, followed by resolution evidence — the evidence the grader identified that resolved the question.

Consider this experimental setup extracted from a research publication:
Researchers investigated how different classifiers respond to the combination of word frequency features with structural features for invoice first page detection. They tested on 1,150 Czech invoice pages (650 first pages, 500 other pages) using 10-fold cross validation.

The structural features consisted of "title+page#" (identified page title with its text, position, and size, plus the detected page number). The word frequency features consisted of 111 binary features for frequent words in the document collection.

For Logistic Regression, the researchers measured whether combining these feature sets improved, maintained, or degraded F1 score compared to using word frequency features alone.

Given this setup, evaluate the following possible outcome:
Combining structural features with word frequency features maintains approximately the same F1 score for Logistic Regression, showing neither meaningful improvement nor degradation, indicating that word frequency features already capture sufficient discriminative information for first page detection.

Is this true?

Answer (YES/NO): NO